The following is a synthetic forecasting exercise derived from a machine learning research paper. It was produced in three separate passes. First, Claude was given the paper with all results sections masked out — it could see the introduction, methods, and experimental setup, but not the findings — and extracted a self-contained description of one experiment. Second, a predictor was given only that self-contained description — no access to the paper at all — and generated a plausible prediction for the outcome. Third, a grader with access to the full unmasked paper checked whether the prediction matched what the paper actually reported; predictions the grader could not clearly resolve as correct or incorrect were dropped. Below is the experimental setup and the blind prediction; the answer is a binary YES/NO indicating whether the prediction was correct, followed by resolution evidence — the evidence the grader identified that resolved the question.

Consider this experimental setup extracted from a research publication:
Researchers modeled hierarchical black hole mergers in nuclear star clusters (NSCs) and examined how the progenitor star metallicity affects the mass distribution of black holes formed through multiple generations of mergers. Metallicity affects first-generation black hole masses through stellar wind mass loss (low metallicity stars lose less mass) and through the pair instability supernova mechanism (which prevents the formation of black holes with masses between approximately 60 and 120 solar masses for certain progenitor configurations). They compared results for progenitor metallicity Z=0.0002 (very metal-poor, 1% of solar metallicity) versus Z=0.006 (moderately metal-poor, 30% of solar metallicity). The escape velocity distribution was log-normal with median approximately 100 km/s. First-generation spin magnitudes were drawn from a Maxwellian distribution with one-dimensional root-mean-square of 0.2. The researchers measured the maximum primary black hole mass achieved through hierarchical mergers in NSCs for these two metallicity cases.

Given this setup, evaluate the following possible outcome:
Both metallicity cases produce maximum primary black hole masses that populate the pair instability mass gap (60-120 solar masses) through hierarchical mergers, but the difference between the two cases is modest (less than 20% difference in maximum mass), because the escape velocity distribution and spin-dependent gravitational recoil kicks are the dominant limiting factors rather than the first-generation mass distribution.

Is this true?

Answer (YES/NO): NO